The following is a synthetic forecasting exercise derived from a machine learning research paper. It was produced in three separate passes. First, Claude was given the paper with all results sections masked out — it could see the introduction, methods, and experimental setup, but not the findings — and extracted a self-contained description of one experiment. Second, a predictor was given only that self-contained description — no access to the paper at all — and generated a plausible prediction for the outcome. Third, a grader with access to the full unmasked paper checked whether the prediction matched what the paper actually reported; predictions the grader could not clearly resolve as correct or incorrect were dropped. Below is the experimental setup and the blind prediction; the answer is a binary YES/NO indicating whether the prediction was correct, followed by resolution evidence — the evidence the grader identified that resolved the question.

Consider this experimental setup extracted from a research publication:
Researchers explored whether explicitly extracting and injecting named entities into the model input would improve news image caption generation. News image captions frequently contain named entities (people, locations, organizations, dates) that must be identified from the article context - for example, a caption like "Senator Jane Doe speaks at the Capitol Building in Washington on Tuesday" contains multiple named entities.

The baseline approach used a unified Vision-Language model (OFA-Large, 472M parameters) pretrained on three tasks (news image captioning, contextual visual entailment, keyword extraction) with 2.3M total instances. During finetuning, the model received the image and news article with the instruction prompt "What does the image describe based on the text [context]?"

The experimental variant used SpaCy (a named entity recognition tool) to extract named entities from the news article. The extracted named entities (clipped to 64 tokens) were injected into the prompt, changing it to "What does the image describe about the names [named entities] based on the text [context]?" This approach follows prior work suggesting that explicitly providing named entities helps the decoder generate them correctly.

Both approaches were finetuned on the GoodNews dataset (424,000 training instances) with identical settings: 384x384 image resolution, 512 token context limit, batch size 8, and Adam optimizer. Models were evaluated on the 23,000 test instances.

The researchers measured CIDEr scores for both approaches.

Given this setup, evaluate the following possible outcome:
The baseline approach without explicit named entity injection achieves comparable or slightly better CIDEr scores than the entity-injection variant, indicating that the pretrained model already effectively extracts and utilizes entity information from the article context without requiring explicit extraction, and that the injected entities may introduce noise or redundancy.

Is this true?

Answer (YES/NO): YES